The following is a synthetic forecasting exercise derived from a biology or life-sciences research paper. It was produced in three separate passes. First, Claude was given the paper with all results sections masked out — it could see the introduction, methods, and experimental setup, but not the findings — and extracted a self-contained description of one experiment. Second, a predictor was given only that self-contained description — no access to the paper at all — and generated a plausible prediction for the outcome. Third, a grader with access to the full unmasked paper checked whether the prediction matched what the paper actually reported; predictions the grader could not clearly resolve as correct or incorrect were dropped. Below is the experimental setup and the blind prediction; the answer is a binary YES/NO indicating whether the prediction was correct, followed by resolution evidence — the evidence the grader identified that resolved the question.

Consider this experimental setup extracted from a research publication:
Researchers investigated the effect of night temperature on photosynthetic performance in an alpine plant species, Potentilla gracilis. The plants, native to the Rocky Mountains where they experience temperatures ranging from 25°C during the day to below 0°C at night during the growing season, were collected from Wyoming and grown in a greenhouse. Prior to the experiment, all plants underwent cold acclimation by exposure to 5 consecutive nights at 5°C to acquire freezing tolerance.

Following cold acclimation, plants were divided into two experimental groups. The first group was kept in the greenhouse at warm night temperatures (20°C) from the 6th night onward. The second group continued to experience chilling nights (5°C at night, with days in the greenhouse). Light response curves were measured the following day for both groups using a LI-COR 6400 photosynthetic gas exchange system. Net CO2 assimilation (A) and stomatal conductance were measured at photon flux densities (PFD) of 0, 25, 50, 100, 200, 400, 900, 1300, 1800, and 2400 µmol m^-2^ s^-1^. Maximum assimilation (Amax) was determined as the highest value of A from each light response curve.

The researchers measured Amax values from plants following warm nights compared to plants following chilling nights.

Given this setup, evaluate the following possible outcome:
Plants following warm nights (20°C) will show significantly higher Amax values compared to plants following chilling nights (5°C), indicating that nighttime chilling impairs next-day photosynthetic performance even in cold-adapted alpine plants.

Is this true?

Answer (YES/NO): YES